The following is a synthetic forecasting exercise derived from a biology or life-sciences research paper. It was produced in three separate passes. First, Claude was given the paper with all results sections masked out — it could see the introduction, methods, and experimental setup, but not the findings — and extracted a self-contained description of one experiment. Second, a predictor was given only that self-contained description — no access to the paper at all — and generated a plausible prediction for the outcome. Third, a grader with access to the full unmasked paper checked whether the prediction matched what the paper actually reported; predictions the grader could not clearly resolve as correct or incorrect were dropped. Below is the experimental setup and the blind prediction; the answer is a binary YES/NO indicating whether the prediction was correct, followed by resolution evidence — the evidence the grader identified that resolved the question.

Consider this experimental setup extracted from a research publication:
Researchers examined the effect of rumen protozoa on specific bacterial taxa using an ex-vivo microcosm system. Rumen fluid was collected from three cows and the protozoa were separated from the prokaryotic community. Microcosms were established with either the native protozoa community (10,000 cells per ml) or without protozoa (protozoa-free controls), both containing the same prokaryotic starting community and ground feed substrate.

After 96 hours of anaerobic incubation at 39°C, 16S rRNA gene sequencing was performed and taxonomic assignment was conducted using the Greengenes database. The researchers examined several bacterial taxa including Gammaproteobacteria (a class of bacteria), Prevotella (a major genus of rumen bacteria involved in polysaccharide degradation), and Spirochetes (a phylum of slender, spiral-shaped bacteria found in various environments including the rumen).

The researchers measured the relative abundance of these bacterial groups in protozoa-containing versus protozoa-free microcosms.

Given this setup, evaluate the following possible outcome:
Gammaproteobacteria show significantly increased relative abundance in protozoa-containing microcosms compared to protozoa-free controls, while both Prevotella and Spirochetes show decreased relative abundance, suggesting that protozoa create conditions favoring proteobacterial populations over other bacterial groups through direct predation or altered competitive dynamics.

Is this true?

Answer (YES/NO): NO